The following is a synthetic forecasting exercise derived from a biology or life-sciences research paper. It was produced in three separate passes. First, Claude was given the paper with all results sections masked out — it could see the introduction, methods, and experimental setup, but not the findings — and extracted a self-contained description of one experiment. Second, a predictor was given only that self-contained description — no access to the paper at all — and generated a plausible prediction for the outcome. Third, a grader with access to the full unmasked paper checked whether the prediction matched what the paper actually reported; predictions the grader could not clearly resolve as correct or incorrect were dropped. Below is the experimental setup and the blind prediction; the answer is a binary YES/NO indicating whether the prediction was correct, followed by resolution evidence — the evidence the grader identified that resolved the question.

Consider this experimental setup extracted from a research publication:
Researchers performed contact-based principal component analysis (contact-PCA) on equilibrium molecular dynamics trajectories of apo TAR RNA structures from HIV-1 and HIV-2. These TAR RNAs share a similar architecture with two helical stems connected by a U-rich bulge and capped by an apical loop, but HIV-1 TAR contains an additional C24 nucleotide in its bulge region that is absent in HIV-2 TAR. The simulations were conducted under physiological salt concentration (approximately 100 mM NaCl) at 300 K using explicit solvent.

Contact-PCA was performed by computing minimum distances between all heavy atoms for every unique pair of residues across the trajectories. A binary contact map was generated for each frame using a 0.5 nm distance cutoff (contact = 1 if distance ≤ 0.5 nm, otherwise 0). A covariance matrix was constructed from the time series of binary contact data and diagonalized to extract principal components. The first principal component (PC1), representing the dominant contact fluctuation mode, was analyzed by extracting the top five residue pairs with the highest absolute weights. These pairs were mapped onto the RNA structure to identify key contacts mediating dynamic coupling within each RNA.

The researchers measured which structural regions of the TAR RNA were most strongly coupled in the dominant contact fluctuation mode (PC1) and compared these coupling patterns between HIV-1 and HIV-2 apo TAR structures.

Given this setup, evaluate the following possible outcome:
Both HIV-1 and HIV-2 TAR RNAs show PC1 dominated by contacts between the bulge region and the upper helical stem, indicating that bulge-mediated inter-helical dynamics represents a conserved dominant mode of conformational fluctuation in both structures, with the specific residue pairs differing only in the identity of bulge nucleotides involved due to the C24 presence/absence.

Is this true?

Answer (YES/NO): NO